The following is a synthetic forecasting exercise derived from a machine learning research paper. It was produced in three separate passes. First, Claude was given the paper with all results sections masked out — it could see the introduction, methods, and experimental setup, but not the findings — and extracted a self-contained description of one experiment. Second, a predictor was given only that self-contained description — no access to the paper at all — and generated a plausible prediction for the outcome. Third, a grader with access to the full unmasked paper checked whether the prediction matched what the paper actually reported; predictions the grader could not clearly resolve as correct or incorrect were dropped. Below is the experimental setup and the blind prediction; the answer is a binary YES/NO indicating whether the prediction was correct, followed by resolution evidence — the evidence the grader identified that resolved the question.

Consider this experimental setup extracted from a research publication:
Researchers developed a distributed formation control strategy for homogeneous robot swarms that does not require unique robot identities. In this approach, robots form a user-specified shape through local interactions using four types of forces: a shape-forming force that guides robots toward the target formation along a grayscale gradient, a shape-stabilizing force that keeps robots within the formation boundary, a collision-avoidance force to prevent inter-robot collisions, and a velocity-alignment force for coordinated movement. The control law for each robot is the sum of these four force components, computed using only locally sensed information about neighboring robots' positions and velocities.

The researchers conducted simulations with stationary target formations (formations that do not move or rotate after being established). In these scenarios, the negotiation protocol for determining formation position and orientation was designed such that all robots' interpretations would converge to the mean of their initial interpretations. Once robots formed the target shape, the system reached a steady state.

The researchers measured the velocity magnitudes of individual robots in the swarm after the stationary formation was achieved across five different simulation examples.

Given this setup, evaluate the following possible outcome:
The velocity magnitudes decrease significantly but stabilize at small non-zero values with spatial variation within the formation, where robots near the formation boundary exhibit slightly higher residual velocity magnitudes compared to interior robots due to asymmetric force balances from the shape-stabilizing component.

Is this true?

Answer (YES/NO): NO